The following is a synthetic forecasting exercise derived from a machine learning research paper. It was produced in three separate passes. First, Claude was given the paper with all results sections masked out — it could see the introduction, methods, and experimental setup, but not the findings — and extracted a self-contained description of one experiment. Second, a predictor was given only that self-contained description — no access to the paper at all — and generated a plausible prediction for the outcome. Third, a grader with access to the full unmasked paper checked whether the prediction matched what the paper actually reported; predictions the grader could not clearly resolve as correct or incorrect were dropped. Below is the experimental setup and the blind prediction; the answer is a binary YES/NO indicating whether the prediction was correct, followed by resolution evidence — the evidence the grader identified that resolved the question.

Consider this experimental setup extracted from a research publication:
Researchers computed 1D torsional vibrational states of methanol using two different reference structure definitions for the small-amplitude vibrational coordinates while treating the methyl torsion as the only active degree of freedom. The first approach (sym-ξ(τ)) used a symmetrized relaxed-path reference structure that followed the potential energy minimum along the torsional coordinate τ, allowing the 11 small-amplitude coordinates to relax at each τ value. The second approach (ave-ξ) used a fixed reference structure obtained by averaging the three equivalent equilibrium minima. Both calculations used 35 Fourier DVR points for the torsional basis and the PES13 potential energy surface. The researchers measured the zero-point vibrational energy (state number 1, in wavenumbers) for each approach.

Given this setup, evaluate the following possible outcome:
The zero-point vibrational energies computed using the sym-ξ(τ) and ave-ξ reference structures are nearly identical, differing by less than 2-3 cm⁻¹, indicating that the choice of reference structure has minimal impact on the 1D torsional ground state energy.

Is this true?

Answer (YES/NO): NO